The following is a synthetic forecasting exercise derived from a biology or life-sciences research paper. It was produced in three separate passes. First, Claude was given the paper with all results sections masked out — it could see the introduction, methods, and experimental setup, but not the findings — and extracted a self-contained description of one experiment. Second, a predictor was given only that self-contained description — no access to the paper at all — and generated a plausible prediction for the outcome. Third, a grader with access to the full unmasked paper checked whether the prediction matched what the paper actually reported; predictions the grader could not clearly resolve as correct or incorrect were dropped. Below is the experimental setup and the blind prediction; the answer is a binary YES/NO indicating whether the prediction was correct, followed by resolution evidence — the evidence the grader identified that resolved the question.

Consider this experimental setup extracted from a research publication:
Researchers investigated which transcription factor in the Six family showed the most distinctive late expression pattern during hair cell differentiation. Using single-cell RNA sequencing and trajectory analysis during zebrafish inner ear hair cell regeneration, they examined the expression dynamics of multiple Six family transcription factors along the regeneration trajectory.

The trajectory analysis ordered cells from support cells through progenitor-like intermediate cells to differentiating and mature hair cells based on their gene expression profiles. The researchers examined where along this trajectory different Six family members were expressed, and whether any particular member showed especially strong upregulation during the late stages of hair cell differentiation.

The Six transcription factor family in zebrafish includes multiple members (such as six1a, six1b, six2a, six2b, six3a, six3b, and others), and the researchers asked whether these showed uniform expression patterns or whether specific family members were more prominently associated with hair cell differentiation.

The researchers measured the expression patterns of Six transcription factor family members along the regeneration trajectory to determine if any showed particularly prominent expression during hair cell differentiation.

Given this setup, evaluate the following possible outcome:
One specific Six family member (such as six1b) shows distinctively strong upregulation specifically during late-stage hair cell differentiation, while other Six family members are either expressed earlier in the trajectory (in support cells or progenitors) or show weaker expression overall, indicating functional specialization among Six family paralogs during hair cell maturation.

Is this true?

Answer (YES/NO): YES